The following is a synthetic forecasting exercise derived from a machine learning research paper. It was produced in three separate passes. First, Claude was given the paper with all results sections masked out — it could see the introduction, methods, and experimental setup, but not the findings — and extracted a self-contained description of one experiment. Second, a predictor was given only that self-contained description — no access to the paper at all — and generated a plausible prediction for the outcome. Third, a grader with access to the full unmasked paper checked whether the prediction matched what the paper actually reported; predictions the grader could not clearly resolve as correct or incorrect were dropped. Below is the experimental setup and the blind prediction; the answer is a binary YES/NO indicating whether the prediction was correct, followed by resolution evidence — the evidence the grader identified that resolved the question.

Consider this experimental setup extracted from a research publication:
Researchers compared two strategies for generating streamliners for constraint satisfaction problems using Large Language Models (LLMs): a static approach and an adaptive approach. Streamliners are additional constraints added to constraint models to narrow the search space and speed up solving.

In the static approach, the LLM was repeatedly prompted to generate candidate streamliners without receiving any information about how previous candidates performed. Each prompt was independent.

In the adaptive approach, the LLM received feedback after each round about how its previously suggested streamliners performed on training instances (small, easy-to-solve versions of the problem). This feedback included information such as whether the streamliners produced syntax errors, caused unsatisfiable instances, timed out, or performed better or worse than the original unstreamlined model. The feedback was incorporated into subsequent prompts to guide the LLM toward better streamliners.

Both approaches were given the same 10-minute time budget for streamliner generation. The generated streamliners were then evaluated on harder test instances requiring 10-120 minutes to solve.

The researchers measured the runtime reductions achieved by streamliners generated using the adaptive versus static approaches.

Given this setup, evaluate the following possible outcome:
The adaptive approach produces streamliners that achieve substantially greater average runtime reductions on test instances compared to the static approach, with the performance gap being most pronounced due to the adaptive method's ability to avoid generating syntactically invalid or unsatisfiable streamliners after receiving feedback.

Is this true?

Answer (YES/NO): NO